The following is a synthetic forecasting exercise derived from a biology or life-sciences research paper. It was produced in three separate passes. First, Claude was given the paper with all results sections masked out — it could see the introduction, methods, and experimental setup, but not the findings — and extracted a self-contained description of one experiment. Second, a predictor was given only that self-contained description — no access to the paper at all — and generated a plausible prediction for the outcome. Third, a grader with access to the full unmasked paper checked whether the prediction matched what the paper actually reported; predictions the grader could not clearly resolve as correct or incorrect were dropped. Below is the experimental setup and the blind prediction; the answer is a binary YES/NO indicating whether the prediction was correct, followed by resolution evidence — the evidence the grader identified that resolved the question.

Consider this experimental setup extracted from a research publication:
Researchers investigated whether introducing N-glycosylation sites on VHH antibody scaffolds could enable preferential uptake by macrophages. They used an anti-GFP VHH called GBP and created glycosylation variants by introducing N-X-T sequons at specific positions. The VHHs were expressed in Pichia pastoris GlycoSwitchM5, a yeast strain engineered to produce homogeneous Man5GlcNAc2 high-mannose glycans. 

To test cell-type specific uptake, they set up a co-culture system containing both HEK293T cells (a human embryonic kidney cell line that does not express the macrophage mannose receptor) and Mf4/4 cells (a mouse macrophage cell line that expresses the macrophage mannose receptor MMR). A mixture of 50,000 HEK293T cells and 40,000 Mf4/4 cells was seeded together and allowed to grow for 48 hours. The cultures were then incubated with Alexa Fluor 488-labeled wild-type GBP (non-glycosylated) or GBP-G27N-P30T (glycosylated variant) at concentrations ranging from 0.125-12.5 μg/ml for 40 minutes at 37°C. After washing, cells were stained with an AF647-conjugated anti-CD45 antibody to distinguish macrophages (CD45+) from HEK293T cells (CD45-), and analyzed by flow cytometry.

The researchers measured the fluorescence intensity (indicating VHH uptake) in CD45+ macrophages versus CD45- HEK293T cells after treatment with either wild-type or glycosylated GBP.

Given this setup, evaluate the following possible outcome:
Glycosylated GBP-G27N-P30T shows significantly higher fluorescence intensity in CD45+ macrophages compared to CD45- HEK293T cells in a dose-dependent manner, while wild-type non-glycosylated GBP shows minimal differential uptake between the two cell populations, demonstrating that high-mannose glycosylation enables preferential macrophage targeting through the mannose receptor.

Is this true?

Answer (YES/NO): YES